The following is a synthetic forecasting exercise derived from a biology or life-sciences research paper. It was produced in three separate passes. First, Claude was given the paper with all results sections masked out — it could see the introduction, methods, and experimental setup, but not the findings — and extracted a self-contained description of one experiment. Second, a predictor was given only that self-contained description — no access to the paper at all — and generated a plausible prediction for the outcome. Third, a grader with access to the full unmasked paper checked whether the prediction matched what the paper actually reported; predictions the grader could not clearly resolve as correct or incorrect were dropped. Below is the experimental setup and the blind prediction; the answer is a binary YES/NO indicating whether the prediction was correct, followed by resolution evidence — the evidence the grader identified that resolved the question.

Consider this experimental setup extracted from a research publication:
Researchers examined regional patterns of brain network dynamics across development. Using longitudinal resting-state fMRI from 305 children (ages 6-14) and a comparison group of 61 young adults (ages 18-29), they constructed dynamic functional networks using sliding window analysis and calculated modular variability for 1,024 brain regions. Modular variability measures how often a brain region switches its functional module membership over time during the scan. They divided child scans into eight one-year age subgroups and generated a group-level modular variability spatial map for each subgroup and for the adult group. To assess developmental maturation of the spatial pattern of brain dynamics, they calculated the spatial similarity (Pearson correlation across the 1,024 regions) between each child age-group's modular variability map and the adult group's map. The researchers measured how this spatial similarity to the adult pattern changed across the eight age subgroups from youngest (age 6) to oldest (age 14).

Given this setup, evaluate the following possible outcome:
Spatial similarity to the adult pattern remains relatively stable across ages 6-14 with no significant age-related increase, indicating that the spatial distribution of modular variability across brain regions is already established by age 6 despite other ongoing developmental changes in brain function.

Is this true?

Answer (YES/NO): NO